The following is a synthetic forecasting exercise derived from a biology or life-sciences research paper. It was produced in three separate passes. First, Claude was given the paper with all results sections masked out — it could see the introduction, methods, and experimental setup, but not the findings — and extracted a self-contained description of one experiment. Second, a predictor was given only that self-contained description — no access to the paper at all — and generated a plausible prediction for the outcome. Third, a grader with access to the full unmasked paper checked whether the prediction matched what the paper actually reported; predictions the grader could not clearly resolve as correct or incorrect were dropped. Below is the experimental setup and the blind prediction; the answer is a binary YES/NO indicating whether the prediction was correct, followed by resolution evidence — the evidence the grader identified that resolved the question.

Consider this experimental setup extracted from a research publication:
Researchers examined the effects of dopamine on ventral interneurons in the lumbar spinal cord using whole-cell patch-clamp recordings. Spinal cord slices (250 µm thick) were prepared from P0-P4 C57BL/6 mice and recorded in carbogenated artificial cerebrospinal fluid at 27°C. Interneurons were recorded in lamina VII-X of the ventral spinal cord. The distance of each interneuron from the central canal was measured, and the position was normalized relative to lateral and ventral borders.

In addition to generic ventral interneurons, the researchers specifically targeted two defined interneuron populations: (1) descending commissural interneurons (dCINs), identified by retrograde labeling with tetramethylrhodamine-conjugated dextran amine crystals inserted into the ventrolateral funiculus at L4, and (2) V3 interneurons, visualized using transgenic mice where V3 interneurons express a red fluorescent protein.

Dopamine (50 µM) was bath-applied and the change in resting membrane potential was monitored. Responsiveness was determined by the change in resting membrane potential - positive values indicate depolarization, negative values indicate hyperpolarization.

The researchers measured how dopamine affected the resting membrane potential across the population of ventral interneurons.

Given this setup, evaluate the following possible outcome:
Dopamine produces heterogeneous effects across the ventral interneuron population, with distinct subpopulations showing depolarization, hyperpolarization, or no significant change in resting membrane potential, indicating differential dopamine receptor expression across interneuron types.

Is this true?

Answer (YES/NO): NO